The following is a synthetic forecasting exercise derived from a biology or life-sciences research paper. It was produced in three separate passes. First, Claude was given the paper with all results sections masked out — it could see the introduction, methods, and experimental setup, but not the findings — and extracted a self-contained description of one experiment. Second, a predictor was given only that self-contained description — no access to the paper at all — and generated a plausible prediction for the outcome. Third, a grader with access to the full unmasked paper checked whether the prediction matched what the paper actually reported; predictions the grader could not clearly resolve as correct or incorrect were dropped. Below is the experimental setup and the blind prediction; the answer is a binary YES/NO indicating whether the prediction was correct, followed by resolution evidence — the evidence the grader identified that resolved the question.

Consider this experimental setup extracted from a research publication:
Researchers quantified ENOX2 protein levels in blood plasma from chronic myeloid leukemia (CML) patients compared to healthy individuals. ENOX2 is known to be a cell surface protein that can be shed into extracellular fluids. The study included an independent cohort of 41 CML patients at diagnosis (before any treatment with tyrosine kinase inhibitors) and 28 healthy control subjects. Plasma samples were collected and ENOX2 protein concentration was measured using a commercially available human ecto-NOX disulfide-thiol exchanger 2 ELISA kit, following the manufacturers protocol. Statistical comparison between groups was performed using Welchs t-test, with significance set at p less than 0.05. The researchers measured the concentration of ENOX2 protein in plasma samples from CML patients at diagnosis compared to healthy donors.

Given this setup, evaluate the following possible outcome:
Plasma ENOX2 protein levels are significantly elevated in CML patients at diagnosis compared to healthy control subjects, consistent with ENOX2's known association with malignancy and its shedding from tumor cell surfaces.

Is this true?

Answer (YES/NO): YES